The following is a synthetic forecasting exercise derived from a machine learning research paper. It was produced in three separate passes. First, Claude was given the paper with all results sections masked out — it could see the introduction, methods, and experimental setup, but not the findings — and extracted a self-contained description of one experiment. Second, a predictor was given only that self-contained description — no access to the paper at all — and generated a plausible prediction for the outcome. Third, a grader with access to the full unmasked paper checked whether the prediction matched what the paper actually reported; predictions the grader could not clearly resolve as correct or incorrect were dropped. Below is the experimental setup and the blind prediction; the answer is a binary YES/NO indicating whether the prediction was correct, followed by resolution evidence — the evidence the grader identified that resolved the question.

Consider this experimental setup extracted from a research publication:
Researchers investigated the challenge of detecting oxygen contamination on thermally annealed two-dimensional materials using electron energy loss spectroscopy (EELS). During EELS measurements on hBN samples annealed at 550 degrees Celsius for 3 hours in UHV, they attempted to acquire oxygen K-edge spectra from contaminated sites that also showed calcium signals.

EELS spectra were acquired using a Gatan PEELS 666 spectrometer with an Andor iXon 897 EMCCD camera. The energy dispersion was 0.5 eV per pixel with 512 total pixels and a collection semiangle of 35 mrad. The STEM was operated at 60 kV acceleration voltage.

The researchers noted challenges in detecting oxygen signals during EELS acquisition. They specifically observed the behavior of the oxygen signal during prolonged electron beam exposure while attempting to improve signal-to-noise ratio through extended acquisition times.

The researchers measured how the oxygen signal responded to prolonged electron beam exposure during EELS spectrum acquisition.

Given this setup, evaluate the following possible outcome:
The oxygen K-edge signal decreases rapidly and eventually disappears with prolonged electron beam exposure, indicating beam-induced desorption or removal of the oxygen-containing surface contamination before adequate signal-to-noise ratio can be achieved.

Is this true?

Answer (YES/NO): YES